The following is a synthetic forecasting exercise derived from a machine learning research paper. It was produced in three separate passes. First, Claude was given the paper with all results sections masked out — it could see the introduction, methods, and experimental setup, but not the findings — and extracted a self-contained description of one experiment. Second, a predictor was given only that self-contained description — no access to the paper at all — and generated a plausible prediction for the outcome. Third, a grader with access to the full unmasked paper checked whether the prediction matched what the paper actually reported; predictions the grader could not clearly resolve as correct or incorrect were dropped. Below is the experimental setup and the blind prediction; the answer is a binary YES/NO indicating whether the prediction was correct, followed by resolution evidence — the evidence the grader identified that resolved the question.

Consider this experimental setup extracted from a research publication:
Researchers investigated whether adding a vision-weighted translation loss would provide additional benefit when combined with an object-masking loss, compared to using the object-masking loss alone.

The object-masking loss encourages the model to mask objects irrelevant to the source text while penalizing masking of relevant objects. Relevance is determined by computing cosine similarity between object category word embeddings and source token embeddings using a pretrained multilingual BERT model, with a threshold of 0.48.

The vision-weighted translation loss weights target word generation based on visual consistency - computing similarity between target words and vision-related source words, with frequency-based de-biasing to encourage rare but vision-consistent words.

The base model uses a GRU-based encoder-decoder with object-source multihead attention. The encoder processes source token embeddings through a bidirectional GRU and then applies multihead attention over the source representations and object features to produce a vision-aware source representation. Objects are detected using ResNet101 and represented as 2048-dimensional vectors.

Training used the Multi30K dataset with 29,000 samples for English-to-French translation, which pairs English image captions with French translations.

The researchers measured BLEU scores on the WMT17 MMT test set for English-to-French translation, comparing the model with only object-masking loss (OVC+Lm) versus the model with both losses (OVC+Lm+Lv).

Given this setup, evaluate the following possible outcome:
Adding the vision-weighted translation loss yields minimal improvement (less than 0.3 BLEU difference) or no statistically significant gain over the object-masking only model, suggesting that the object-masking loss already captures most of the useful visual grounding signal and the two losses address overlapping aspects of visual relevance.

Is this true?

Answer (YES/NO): YES